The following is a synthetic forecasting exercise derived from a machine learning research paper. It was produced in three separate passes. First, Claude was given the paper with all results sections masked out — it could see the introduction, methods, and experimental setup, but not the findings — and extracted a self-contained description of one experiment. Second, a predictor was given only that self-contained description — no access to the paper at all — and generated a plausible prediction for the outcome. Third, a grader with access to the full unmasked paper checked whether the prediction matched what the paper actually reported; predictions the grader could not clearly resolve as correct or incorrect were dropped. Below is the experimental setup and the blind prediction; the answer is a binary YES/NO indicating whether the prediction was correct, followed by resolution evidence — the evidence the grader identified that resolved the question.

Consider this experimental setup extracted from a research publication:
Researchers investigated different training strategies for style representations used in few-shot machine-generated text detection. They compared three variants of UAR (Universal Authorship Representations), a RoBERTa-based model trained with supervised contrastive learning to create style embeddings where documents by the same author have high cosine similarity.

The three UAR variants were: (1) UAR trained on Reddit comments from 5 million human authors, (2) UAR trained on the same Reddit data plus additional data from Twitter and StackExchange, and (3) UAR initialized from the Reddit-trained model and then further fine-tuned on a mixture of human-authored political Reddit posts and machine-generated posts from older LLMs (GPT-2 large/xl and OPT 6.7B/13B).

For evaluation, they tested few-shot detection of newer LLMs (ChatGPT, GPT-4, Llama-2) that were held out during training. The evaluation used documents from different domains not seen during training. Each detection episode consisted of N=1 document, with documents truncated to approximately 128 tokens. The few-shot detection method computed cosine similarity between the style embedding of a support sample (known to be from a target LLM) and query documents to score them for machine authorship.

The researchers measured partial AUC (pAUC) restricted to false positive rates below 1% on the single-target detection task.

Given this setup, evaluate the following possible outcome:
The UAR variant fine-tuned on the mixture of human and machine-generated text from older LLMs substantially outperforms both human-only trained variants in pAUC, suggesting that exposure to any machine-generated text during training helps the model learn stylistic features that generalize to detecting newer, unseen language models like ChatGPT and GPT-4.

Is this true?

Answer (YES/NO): NO